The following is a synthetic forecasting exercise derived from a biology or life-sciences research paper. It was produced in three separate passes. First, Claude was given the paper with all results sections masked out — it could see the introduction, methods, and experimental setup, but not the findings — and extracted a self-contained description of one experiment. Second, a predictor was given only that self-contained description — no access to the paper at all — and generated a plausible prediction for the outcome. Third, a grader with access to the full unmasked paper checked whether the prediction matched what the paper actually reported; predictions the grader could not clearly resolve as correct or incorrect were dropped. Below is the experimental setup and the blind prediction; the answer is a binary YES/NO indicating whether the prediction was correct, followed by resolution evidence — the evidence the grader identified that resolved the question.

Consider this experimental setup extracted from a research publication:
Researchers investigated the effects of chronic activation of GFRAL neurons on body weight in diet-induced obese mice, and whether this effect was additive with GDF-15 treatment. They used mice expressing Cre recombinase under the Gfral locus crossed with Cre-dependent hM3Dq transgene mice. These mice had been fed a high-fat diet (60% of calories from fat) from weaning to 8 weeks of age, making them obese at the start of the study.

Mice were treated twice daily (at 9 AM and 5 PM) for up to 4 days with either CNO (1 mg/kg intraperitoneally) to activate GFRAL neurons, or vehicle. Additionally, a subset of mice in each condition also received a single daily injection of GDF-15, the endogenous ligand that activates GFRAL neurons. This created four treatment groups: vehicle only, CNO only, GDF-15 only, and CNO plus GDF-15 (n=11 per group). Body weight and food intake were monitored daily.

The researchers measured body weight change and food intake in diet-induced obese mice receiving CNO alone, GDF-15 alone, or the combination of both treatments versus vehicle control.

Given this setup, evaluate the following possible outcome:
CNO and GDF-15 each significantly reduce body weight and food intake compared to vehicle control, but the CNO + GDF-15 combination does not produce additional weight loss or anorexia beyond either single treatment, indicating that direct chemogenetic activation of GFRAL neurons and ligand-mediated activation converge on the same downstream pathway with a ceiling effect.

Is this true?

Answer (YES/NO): NO